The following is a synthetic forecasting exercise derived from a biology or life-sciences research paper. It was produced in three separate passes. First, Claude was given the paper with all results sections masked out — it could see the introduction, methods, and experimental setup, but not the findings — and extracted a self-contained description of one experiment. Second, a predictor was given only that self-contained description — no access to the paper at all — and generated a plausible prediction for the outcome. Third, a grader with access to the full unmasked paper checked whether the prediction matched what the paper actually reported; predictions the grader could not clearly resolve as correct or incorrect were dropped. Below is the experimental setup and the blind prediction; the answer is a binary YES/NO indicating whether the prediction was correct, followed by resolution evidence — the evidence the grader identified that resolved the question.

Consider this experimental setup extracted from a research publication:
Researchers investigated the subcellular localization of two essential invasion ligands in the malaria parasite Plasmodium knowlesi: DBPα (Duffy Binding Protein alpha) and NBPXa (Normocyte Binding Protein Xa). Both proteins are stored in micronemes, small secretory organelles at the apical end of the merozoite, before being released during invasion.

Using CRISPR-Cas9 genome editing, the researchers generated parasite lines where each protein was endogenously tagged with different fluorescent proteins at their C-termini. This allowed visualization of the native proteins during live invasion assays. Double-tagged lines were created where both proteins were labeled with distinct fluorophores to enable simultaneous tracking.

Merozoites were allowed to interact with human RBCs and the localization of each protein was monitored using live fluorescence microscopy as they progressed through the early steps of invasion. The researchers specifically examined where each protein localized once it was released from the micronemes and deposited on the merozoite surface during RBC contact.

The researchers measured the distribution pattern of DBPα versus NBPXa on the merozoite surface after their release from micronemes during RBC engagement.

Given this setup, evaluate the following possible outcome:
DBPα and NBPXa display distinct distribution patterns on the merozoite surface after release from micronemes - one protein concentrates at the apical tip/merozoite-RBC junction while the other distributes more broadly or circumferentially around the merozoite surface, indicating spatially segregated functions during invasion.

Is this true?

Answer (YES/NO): NO